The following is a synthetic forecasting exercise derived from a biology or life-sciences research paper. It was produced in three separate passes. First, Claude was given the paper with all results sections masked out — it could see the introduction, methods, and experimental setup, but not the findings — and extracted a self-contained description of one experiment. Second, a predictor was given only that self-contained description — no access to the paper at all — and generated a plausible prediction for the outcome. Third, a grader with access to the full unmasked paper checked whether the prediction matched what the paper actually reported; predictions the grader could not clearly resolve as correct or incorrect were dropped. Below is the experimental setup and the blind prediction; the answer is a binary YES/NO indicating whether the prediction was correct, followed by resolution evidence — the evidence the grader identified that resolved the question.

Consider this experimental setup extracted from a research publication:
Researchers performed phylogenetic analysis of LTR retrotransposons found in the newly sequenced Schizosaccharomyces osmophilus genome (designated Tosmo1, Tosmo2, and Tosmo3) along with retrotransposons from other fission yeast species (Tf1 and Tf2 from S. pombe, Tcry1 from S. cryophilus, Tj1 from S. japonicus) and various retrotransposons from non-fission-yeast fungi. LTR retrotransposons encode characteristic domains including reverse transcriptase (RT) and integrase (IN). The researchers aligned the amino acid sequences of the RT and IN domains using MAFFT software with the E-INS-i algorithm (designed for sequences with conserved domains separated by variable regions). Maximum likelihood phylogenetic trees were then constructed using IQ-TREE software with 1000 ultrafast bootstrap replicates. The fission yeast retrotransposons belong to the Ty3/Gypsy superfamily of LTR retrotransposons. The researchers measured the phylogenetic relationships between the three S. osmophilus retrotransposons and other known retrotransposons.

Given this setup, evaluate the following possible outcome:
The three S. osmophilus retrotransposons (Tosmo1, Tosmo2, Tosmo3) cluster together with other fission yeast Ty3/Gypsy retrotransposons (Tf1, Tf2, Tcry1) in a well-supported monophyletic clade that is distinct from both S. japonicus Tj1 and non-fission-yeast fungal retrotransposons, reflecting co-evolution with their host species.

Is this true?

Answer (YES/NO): NO